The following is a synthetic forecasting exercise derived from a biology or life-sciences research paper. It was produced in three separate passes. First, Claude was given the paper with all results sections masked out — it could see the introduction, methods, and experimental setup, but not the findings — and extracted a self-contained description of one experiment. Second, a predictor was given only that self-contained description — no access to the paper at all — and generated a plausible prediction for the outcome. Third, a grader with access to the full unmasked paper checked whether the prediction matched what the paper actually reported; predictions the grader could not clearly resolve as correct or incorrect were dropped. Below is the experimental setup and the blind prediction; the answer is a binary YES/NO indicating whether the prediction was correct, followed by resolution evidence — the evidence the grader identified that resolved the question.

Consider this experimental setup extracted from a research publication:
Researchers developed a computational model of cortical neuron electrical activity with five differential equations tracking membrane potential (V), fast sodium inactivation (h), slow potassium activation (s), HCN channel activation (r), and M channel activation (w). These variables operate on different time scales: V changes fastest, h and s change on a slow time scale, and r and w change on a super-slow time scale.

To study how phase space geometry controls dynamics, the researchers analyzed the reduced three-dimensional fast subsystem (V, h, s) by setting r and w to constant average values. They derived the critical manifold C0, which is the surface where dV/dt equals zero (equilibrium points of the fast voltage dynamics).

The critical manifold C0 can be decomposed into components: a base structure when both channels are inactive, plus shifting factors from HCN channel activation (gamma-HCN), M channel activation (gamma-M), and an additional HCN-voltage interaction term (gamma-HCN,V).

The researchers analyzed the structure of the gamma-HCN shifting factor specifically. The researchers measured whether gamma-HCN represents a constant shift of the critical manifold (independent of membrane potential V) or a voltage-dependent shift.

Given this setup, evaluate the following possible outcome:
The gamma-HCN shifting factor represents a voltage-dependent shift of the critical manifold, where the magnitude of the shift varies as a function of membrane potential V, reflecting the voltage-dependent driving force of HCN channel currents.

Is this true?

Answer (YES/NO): NO